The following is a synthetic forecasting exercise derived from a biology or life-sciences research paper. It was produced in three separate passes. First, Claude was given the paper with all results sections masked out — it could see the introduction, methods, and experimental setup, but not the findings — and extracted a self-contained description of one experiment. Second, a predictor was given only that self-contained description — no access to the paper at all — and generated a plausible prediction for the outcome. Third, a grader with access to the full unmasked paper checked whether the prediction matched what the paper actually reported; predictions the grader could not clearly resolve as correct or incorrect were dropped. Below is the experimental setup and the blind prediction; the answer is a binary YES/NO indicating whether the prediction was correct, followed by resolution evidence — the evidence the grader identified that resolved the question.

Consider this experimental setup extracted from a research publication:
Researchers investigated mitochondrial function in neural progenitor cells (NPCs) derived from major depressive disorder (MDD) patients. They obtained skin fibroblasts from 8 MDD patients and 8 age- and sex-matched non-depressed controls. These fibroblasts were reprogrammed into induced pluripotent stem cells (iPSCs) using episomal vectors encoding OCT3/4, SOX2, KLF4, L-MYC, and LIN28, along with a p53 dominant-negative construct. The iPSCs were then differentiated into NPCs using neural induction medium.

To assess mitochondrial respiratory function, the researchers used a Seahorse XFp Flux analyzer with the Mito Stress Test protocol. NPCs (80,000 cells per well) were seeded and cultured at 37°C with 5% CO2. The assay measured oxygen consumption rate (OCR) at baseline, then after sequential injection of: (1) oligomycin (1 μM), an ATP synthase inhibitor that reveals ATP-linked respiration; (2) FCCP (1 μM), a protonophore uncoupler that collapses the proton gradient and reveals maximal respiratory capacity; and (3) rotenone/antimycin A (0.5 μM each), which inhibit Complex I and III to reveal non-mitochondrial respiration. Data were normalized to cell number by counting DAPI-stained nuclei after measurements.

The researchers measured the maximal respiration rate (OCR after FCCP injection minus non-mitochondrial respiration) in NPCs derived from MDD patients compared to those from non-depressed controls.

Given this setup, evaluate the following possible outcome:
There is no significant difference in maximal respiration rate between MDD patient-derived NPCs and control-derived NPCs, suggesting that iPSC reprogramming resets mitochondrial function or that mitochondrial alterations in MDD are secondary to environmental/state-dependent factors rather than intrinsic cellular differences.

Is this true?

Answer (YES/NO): NO